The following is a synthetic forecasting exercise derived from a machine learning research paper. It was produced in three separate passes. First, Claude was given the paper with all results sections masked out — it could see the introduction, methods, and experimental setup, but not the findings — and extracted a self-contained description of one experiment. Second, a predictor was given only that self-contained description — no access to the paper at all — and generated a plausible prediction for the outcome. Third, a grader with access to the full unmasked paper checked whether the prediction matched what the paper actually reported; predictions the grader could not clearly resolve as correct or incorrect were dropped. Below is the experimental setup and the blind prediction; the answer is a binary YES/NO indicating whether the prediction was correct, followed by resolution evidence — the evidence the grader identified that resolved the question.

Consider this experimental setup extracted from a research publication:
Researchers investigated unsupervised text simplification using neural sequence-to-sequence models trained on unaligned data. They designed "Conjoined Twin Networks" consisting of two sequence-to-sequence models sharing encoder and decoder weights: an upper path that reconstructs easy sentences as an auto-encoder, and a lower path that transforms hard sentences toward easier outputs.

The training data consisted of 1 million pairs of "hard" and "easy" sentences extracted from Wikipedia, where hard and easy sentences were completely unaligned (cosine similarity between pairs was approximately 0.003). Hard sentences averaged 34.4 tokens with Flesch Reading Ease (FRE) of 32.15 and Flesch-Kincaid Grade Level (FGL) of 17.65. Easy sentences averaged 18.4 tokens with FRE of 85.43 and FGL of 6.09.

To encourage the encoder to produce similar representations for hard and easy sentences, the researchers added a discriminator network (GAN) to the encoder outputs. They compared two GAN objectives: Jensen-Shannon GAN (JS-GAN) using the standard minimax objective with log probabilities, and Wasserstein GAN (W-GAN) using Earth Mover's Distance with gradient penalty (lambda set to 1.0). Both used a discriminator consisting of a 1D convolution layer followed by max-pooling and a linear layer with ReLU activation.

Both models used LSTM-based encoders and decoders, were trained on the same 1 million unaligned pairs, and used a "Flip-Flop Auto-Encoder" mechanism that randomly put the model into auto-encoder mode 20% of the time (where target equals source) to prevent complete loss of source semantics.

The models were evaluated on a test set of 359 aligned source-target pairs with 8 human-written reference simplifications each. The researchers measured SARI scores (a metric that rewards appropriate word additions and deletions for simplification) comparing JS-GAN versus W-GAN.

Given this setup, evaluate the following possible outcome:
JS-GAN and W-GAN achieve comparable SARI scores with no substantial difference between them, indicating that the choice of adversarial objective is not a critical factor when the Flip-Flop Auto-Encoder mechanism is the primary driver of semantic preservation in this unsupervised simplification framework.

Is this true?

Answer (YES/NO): NO